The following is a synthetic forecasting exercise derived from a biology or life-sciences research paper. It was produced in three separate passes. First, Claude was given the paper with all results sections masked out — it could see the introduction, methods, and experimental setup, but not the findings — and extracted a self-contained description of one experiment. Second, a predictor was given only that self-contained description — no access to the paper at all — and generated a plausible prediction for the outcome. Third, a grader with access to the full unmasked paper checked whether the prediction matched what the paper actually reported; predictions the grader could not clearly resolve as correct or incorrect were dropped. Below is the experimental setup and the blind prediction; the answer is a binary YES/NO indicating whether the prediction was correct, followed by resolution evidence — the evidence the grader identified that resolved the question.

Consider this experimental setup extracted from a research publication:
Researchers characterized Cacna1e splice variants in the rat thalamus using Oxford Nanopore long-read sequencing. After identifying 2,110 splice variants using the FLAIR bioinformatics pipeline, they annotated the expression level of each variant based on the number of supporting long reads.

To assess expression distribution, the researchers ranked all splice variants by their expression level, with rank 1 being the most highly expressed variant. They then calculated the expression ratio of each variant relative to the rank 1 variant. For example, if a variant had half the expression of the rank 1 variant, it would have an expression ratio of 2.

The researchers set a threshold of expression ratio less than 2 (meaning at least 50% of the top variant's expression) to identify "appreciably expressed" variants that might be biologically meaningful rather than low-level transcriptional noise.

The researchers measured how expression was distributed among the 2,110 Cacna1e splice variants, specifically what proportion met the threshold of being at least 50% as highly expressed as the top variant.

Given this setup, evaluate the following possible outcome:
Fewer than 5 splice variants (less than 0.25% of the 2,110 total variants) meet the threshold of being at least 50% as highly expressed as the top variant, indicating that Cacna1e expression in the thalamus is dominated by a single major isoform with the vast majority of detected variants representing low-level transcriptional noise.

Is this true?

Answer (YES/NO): NO